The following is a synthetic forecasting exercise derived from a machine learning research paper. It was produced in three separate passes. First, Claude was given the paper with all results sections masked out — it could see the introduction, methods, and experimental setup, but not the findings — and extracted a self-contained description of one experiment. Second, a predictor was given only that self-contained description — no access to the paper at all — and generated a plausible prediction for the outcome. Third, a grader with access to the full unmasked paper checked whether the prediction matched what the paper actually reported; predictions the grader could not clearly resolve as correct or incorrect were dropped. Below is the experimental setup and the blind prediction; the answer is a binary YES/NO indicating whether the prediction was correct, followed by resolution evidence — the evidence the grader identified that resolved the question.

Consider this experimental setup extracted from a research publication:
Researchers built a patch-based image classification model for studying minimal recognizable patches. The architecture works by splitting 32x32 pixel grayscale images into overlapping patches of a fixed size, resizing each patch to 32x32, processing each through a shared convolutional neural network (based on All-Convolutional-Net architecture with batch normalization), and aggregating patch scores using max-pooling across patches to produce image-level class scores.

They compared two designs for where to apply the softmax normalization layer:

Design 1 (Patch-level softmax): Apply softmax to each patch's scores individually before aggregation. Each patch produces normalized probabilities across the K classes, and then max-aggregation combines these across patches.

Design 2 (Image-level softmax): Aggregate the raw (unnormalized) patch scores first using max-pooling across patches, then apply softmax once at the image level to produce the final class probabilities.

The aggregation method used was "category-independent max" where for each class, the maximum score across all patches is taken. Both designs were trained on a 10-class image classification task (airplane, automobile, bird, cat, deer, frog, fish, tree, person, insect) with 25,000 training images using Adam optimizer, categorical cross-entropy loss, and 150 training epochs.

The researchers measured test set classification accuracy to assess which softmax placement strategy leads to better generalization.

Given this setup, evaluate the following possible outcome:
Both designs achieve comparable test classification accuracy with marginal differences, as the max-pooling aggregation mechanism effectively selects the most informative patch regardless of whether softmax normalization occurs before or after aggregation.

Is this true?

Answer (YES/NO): NO